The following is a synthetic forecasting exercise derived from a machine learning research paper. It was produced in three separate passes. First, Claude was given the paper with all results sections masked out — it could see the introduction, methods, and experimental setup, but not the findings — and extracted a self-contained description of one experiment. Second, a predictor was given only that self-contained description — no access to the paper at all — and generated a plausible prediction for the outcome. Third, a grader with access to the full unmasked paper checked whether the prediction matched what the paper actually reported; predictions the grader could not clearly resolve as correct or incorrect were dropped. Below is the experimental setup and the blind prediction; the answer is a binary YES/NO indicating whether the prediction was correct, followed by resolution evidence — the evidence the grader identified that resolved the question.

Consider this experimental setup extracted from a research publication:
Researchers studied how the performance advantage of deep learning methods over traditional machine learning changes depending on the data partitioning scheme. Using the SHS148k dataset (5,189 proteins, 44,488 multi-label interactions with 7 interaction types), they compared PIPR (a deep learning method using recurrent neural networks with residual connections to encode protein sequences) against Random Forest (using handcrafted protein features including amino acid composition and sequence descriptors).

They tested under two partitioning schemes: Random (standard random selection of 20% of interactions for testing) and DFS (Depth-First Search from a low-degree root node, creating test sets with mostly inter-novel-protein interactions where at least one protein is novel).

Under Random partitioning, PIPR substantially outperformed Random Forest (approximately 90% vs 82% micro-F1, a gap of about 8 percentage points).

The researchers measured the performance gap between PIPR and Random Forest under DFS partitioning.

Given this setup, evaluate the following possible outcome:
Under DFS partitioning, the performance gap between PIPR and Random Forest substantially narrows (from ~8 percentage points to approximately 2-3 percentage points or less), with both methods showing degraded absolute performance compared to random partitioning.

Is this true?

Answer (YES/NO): NO